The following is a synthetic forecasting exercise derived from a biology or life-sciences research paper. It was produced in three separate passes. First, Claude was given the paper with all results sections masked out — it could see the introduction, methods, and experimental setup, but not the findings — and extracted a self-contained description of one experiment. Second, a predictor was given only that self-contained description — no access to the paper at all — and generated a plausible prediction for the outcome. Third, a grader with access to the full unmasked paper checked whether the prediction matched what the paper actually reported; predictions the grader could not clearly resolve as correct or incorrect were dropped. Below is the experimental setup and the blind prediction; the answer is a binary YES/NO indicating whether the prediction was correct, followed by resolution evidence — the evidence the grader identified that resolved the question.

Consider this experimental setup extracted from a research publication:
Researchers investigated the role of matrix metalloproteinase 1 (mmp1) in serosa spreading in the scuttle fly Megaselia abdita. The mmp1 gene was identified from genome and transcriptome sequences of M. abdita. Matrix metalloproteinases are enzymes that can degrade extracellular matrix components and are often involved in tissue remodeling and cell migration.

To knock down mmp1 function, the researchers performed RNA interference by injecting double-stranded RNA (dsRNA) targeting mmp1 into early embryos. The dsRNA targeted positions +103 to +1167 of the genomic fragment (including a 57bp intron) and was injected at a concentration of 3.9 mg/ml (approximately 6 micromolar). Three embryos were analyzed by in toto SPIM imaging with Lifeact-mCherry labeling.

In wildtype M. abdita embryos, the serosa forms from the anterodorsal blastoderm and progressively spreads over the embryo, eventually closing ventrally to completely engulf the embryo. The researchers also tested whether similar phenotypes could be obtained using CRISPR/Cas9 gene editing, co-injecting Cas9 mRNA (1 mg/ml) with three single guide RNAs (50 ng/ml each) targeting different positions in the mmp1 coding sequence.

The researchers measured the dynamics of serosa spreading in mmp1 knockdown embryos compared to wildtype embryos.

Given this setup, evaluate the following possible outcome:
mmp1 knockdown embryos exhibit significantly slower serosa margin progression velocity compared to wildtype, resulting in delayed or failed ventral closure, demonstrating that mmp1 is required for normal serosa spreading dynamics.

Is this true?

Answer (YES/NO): YES